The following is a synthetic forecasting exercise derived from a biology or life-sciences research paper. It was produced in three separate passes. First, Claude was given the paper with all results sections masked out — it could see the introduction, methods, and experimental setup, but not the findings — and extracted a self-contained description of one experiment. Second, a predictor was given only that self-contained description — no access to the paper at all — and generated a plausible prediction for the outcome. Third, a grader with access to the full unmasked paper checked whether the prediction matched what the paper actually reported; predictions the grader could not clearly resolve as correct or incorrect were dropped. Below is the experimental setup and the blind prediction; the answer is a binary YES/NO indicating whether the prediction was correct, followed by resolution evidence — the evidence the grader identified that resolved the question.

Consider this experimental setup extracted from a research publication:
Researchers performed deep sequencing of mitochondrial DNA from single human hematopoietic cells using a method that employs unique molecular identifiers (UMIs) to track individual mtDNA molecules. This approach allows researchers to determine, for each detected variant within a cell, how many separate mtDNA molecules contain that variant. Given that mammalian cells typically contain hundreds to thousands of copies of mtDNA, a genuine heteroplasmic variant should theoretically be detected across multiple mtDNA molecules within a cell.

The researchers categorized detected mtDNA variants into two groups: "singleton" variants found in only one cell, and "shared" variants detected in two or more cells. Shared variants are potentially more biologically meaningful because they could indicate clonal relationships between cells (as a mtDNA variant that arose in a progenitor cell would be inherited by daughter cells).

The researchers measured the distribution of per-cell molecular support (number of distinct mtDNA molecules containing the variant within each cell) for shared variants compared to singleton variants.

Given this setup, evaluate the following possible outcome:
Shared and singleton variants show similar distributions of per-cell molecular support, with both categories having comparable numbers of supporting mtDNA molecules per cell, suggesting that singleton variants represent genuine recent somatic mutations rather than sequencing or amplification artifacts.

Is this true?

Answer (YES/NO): NO